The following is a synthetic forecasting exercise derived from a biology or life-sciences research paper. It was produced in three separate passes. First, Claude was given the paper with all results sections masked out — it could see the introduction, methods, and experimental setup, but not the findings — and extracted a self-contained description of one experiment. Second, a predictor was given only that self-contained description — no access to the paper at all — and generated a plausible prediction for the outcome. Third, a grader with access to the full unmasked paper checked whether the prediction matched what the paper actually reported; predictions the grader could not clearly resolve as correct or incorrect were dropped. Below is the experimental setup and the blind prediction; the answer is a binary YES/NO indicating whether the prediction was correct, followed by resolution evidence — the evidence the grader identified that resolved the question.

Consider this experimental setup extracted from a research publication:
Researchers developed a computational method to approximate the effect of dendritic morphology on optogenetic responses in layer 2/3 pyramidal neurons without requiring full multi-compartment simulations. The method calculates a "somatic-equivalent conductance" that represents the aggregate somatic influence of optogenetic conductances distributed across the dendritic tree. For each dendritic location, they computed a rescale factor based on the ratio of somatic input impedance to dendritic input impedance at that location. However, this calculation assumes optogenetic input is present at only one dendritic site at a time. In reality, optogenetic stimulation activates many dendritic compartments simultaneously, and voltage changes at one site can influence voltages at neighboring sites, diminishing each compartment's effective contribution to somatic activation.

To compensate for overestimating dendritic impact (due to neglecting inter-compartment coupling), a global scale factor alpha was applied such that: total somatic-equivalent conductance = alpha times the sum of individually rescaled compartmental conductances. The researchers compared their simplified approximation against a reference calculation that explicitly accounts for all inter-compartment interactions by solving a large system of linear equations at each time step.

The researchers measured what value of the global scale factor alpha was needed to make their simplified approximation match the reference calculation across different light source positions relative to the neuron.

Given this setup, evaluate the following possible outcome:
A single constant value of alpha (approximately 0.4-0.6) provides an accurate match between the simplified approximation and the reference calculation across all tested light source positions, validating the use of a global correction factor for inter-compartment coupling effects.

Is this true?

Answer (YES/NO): NO